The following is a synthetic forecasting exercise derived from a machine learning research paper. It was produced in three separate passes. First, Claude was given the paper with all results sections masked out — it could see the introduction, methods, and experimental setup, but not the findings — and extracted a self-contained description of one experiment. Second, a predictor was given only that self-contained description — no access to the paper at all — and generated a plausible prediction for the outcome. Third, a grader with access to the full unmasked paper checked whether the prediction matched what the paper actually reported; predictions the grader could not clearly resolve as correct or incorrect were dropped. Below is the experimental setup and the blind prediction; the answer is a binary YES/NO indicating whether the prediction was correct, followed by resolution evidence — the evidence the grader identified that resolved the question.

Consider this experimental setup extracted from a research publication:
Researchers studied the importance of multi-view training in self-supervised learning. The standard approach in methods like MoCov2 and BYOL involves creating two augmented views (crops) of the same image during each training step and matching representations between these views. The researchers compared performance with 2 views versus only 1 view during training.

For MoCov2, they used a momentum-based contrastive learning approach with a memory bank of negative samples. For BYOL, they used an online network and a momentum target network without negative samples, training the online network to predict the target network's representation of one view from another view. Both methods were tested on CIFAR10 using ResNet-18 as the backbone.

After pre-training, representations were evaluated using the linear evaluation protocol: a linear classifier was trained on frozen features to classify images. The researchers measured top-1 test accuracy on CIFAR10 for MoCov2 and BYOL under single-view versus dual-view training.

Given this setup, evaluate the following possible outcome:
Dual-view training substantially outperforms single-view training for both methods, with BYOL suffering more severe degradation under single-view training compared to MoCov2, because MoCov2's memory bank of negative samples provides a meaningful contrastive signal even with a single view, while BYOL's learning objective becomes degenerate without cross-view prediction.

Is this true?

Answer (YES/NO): YES